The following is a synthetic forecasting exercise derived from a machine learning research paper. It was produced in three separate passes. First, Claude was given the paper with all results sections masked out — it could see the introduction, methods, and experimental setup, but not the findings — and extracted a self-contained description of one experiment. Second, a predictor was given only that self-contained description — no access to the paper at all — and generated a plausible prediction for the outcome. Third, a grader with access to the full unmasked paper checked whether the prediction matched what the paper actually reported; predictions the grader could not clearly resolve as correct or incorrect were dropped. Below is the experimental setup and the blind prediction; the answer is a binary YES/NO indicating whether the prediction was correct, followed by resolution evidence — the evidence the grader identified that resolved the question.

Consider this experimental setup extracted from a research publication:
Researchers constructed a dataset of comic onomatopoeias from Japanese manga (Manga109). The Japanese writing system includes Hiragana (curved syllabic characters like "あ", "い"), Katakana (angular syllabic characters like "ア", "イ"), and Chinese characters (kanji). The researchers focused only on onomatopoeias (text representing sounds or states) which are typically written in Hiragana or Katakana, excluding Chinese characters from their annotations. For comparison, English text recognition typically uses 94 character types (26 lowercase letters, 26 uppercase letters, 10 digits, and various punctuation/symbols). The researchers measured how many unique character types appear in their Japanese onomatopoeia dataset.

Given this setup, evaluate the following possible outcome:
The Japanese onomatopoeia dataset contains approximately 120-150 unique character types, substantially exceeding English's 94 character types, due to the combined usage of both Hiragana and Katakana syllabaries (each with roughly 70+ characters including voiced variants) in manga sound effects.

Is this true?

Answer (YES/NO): NO